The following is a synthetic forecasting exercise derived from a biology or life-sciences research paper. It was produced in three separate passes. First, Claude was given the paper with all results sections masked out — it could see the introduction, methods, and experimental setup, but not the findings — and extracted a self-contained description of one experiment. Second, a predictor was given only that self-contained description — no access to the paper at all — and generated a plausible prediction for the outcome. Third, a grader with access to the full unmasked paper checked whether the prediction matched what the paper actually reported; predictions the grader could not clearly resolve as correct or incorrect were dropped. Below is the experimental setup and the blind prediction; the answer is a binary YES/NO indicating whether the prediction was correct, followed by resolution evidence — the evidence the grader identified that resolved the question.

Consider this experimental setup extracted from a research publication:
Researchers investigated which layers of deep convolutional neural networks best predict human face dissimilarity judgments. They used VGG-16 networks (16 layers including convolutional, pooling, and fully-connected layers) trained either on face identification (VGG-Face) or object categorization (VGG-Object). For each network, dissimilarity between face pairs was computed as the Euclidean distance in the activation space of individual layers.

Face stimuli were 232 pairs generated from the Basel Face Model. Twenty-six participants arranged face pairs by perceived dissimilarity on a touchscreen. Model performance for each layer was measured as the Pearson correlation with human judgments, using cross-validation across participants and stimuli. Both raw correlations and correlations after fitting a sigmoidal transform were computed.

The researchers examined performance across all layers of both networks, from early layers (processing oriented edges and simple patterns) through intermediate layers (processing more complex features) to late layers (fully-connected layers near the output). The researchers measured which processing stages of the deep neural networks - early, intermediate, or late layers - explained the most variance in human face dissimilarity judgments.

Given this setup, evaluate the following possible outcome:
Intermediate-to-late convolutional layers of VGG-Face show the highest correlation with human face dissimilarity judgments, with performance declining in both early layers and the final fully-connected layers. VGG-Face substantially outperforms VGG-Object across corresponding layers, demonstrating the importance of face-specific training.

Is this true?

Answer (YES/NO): NO